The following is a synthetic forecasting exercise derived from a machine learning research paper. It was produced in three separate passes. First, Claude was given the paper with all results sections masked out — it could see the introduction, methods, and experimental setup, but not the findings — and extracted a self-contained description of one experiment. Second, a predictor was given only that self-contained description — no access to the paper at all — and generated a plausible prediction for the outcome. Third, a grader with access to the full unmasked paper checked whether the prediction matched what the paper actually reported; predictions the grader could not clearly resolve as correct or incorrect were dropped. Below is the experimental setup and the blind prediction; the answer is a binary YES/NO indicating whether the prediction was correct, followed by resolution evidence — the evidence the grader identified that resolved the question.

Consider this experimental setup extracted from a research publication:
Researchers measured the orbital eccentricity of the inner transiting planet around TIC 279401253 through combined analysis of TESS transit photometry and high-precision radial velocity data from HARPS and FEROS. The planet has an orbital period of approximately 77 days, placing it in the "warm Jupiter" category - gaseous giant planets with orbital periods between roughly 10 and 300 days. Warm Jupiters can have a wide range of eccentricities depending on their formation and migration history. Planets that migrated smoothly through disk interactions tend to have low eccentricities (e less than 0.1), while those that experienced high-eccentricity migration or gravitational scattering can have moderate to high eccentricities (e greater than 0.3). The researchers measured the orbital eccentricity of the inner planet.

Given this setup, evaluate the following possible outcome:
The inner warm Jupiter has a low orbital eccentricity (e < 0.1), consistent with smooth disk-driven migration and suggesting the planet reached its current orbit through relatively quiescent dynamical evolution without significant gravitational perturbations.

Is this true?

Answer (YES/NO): NO